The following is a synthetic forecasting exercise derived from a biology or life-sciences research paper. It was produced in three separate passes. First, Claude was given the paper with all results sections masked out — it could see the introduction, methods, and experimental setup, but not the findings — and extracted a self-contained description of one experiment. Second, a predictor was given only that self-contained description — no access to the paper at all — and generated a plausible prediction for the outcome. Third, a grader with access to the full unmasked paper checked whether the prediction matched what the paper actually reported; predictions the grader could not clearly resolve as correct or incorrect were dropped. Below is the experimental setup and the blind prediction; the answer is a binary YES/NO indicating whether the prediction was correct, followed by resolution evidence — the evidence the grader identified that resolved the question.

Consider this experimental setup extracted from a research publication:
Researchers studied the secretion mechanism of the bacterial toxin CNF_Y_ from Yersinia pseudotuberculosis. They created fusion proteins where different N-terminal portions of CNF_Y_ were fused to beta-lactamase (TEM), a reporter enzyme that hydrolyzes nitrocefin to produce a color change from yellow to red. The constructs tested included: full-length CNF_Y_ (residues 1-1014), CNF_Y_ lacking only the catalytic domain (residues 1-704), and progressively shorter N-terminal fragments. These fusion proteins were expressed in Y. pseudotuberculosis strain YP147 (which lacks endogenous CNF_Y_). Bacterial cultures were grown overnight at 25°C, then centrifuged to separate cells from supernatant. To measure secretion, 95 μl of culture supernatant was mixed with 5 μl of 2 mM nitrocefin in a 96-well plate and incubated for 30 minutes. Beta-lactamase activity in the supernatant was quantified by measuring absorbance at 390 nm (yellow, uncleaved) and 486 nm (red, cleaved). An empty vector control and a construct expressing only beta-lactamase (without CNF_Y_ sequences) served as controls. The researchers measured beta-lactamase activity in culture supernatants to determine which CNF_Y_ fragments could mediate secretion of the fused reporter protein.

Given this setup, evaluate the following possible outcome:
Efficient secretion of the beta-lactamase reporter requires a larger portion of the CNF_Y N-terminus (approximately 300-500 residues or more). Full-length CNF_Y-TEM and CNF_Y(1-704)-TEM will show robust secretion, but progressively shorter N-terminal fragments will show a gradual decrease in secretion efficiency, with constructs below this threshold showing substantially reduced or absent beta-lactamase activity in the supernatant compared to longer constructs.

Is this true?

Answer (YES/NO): NO